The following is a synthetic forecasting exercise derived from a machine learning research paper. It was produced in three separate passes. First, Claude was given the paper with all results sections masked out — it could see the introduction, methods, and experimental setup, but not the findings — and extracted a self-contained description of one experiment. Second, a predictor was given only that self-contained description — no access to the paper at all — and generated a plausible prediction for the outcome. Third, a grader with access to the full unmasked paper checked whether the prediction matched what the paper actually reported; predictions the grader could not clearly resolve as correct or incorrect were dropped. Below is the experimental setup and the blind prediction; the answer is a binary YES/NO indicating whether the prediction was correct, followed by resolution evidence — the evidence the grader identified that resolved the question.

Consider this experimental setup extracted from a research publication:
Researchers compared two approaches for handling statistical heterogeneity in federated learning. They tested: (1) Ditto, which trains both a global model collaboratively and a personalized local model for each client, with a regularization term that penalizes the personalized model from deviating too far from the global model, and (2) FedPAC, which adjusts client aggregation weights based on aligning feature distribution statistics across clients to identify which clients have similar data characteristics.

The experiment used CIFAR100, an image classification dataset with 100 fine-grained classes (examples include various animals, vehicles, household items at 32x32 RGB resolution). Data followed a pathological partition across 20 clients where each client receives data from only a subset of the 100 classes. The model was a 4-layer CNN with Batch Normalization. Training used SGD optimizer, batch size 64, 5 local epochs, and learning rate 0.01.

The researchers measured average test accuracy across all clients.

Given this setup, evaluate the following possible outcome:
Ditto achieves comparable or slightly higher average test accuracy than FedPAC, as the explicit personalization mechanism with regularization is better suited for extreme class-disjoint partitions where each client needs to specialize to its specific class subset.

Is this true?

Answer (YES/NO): NO